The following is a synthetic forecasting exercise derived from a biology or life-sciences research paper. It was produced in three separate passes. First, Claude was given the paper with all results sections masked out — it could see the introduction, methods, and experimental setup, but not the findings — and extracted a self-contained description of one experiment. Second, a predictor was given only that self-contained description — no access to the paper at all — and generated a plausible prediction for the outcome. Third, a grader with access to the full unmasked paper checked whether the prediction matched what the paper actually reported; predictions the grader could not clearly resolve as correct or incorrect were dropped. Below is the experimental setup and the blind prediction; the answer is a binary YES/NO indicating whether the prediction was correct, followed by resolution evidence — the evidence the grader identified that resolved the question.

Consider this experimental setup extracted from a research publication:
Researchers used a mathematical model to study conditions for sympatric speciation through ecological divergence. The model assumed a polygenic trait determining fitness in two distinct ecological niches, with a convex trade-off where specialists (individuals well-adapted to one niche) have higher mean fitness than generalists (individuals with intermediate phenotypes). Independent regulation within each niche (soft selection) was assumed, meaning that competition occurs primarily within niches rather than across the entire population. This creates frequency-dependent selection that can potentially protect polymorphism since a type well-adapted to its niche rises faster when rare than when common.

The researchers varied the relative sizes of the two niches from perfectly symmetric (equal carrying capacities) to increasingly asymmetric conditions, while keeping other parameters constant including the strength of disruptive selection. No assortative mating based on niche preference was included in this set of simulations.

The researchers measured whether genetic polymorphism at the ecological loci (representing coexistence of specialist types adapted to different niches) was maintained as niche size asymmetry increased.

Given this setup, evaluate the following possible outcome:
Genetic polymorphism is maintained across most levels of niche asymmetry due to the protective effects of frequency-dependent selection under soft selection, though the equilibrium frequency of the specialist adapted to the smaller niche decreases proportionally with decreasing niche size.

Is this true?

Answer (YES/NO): NO